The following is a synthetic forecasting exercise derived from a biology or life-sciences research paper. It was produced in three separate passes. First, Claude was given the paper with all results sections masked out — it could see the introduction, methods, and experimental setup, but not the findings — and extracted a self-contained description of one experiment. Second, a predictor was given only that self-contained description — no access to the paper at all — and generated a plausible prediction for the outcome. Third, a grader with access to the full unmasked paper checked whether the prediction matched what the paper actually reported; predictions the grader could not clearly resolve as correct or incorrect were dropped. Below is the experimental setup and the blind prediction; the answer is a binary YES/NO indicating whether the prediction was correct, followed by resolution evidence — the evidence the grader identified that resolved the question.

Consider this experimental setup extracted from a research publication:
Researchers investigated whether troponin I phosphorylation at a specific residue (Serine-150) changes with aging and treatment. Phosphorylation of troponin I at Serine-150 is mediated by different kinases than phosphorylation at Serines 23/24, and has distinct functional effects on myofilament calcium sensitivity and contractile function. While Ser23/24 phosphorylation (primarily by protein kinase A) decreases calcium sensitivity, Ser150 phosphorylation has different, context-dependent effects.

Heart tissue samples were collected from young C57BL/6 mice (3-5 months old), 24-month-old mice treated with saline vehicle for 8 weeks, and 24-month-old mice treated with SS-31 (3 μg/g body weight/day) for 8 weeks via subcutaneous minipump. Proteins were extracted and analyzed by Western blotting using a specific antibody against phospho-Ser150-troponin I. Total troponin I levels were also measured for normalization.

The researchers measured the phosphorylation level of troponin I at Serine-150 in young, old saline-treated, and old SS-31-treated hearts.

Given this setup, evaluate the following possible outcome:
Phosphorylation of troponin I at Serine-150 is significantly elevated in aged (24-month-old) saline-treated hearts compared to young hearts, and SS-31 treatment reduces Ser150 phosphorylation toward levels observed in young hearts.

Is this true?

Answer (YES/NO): NO